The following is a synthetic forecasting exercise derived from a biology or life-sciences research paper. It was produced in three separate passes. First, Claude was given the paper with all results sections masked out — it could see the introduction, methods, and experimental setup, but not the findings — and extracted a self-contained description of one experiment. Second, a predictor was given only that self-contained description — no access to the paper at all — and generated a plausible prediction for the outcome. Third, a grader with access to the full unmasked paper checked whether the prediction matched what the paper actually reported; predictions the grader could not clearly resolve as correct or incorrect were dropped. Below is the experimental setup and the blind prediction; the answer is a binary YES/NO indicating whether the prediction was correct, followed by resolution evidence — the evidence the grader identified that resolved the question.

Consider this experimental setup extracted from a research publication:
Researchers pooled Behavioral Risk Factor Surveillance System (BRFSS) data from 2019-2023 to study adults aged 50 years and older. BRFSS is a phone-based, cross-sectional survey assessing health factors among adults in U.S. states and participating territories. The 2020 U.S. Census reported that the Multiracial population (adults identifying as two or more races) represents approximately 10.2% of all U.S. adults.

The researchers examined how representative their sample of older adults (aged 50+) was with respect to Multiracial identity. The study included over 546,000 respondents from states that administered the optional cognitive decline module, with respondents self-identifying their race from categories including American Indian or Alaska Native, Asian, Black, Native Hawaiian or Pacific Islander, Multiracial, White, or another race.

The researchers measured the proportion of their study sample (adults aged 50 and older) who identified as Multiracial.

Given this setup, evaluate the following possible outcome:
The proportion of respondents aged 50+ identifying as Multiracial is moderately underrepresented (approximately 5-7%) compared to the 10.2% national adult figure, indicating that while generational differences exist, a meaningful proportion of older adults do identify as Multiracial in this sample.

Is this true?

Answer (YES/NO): NO